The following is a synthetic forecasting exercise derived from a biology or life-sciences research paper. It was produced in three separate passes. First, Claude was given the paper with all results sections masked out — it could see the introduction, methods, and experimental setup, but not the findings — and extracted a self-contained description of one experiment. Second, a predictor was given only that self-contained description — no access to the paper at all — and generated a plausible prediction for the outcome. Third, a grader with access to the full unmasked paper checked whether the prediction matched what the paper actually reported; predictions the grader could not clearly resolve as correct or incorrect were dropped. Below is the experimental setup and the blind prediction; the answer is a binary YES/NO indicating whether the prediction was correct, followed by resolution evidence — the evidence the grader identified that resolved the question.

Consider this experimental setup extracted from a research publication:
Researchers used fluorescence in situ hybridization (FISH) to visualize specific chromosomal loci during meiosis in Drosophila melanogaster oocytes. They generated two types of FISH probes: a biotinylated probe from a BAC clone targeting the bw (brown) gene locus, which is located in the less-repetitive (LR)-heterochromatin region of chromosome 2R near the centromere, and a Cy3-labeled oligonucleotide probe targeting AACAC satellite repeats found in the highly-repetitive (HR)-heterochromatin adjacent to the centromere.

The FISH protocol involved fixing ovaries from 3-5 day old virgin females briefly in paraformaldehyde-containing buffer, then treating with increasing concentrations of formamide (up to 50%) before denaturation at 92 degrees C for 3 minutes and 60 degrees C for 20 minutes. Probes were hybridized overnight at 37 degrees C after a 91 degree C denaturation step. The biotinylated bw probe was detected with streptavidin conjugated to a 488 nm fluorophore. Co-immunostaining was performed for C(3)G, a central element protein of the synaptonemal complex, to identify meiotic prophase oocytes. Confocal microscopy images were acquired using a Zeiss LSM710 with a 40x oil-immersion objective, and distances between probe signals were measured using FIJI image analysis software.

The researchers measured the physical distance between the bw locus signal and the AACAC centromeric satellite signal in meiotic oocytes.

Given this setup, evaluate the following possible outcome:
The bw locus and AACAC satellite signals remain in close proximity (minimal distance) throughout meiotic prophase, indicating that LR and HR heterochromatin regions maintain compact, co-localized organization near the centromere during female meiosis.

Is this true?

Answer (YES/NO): NO